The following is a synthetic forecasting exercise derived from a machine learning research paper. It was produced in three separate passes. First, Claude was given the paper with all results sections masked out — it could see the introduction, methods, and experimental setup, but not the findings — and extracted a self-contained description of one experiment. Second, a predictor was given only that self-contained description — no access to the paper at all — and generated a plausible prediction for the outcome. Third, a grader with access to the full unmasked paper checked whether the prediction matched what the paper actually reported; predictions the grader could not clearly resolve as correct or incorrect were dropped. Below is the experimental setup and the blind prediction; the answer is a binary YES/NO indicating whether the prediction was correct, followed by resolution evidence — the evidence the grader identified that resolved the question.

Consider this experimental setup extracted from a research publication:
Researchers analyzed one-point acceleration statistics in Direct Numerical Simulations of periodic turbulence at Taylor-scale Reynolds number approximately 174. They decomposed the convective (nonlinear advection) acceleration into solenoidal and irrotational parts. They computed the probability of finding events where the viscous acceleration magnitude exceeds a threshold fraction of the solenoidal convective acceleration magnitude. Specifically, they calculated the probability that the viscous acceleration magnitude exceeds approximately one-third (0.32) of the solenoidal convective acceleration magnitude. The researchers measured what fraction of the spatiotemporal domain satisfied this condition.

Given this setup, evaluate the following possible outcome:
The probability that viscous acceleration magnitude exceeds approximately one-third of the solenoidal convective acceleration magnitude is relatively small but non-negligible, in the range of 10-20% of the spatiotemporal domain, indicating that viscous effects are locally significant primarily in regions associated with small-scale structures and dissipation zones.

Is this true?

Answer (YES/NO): NO